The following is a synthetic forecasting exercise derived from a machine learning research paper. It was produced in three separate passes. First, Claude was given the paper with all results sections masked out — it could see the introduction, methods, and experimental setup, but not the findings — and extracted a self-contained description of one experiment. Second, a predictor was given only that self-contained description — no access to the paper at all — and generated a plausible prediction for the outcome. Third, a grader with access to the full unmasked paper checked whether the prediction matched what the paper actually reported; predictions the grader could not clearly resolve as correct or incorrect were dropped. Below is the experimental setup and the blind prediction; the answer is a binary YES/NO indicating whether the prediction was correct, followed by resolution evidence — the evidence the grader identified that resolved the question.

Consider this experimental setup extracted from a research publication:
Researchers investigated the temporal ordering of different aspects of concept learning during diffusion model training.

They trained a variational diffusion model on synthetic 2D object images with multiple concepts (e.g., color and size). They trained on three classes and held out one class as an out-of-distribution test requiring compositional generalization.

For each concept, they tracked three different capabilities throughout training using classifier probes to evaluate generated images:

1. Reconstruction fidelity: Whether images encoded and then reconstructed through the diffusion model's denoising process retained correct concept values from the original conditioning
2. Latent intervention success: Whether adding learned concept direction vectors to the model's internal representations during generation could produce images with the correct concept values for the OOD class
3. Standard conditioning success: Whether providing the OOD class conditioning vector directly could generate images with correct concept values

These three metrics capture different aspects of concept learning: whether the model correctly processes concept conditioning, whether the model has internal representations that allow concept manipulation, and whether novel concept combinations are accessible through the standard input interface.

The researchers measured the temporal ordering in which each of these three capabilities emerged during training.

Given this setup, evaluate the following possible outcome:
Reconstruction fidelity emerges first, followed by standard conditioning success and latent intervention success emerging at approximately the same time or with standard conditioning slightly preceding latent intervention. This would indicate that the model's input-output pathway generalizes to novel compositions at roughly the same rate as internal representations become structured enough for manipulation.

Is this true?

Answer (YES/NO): NO